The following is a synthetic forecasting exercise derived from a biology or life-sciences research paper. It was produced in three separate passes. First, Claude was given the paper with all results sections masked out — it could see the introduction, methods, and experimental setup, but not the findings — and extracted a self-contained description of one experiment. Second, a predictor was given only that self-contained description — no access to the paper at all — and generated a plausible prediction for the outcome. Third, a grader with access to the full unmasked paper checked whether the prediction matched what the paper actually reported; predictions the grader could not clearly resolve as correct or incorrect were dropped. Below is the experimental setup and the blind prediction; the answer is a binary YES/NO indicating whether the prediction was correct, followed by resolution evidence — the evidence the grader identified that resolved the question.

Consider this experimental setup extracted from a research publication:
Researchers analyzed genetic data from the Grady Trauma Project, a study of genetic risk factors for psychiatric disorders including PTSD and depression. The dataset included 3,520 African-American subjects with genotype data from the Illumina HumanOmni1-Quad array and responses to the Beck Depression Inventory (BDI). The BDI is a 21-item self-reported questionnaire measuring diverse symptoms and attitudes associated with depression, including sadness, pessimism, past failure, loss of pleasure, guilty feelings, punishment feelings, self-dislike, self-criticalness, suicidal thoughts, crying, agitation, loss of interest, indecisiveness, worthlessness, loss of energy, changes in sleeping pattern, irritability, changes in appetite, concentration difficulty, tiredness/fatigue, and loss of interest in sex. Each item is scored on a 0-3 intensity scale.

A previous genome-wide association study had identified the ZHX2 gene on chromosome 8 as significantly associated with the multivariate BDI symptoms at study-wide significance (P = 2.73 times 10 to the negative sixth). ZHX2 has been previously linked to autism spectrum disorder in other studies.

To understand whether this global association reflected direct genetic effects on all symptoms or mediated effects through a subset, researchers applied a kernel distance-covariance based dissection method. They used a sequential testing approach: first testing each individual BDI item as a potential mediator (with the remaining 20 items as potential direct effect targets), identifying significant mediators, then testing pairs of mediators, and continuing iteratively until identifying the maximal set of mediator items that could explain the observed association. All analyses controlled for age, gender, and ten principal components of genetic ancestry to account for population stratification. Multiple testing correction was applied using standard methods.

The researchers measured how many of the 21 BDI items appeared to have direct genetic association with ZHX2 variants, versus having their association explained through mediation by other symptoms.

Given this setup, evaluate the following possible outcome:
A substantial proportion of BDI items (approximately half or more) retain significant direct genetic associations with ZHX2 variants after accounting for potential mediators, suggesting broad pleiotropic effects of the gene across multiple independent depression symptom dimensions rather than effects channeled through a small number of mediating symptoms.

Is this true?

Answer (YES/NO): NO